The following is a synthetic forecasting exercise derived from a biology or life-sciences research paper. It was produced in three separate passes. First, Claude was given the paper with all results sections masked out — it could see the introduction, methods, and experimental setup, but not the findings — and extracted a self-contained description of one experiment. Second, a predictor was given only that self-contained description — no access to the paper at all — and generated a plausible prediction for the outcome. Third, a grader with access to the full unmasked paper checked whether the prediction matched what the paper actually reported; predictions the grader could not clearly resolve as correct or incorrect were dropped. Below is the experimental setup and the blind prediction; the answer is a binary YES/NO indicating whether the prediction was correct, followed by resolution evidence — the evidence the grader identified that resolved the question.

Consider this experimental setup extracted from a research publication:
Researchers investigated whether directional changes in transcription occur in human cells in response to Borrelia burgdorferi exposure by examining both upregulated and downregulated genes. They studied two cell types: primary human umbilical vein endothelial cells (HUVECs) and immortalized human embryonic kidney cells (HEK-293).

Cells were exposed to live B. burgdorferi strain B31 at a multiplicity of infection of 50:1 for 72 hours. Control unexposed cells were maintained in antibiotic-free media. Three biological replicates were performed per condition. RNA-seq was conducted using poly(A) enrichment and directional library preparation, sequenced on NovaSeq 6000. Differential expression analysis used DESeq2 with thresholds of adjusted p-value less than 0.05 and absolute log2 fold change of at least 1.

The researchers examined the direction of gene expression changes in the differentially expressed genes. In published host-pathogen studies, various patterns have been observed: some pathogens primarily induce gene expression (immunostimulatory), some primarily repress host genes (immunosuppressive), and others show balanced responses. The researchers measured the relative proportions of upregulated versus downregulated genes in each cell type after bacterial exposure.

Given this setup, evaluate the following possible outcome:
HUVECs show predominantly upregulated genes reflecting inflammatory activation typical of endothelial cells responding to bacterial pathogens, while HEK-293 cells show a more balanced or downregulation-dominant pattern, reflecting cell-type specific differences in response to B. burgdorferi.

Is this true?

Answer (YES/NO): YES